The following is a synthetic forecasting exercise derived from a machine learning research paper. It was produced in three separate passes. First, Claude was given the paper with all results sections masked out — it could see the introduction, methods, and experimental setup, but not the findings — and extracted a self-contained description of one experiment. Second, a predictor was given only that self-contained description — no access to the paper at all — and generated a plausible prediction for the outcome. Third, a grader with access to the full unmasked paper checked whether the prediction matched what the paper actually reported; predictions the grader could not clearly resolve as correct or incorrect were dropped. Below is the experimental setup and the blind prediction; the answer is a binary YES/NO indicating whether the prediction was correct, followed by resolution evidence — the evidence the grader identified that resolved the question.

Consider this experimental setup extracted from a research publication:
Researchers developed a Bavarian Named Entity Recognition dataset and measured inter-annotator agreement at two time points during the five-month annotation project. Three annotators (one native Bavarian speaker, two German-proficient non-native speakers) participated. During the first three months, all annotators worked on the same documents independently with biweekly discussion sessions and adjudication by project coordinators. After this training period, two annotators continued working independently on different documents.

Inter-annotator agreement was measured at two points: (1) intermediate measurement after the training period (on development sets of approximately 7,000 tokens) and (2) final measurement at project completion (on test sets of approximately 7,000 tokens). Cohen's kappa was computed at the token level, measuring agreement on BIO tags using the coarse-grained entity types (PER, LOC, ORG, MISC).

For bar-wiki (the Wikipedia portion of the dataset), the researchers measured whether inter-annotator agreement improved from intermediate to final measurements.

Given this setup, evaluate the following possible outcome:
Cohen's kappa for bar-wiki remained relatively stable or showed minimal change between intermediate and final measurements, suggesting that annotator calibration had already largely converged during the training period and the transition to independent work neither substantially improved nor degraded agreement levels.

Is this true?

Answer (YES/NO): NO